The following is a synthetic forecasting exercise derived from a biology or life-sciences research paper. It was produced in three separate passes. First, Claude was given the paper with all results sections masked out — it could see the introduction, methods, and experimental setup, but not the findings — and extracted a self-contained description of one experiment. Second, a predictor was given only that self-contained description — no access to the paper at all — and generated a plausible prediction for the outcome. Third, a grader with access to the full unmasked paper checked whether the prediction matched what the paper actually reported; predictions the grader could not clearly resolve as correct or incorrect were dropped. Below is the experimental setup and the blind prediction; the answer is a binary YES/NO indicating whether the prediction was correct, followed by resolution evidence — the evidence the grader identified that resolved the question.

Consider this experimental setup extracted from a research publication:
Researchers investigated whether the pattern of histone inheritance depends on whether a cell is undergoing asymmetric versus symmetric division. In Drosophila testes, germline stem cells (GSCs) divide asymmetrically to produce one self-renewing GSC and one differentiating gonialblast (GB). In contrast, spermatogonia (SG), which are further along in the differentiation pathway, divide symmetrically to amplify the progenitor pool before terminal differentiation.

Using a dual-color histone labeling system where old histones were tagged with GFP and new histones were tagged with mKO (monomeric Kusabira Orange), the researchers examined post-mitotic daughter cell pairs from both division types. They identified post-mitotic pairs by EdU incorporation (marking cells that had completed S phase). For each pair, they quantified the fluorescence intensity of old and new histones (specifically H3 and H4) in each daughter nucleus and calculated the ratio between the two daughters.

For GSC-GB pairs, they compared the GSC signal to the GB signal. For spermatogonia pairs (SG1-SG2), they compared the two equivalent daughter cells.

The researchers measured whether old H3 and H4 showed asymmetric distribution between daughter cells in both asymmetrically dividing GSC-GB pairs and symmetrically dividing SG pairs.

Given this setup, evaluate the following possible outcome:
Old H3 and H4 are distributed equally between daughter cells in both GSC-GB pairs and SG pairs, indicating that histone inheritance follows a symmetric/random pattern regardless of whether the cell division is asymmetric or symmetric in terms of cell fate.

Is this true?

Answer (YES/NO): NO